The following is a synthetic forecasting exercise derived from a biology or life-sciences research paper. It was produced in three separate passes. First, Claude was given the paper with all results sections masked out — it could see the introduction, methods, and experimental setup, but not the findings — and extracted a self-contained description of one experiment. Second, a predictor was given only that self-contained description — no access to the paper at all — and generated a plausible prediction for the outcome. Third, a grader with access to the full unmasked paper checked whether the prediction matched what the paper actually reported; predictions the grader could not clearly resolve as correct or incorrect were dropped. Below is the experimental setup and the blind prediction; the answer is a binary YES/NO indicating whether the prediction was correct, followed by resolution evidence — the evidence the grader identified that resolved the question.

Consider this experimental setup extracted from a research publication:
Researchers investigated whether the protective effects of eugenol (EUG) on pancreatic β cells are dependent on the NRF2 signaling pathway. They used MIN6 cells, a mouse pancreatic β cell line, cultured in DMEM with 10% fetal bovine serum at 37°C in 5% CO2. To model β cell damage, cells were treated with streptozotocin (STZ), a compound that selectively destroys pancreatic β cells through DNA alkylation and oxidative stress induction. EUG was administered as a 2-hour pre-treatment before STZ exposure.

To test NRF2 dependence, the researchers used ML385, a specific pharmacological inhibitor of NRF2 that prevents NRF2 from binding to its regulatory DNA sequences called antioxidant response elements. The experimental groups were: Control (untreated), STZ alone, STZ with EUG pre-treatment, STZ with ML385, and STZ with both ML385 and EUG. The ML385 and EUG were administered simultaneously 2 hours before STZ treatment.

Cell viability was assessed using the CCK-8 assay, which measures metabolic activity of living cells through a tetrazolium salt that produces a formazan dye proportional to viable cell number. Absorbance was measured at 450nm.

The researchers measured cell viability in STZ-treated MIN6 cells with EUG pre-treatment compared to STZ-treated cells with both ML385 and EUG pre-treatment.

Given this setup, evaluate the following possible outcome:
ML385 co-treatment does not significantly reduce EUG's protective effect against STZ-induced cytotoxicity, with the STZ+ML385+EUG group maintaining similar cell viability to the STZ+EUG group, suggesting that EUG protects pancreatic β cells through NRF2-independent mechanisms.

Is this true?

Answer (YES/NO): NO